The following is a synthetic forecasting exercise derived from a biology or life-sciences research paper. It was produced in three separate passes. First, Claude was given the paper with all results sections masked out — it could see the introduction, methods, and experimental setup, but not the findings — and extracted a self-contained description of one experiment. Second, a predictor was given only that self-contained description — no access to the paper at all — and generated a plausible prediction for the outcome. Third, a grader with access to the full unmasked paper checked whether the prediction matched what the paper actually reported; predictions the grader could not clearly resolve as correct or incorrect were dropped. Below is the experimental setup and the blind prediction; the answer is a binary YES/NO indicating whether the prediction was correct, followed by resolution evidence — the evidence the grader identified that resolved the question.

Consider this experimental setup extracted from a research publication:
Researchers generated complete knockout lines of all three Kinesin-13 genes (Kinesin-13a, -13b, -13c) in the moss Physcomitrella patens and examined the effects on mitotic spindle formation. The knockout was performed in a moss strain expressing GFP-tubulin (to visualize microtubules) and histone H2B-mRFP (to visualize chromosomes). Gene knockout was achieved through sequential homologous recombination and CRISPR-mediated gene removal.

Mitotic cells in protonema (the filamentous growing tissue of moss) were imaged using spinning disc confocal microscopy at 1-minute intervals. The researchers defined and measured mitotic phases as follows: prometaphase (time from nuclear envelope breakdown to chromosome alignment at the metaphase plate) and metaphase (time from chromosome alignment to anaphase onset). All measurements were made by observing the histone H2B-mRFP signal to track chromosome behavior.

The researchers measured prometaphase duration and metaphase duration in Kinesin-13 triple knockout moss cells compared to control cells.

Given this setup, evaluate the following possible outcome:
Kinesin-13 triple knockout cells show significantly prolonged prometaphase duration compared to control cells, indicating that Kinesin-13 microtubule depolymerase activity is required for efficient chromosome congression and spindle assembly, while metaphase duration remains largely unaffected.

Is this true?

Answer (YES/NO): NO